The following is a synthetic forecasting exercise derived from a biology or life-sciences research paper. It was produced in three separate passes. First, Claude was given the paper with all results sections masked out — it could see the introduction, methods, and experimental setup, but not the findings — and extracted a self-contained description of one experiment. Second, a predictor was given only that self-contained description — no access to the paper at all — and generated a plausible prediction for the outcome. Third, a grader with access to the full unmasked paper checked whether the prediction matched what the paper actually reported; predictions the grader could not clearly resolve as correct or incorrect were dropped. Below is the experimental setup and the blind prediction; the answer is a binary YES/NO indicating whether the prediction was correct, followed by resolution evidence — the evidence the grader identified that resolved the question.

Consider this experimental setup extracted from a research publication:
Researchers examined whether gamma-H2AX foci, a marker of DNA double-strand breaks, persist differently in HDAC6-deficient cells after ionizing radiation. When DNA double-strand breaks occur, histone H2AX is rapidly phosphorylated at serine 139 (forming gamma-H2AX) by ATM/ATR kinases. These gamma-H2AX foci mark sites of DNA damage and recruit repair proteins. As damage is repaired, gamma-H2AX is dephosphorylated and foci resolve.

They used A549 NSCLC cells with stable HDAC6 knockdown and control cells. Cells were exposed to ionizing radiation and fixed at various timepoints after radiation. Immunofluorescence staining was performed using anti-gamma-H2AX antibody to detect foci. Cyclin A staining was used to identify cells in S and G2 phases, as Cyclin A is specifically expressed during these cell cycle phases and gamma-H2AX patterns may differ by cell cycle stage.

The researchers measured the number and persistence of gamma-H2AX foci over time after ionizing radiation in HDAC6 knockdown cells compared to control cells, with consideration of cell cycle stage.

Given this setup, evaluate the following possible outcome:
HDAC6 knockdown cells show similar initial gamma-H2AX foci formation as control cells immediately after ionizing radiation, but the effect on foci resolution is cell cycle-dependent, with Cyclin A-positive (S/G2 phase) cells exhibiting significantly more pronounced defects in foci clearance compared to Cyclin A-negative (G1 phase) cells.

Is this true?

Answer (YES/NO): NO